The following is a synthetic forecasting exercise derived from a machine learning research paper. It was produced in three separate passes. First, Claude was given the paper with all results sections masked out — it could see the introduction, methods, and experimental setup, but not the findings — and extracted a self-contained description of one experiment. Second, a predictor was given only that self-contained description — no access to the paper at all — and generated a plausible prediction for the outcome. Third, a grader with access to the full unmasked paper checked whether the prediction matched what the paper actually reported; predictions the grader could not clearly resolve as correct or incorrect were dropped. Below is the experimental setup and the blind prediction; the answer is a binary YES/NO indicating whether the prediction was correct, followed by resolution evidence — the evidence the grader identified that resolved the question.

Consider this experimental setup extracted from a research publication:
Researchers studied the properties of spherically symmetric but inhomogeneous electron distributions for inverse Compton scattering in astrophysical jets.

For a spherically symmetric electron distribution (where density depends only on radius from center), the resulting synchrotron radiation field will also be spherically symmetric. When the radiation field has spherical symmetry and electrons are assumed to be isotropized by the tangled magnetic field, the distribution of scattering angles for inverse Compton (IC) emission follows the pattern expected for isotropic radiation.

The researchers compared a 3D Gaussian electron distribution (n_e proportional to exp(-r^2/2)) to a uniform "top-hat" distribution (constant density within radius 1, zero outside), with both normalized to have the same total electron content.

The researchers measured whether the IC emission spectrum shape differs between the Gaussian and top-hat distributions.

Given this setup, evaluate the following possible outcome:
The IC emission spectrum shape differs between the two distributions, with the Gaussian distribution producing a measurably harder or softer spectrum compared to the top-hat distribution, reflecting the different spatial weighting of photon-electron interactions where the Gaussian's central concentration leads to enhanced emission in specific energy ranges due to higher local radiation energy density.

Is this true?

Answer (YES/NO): NO